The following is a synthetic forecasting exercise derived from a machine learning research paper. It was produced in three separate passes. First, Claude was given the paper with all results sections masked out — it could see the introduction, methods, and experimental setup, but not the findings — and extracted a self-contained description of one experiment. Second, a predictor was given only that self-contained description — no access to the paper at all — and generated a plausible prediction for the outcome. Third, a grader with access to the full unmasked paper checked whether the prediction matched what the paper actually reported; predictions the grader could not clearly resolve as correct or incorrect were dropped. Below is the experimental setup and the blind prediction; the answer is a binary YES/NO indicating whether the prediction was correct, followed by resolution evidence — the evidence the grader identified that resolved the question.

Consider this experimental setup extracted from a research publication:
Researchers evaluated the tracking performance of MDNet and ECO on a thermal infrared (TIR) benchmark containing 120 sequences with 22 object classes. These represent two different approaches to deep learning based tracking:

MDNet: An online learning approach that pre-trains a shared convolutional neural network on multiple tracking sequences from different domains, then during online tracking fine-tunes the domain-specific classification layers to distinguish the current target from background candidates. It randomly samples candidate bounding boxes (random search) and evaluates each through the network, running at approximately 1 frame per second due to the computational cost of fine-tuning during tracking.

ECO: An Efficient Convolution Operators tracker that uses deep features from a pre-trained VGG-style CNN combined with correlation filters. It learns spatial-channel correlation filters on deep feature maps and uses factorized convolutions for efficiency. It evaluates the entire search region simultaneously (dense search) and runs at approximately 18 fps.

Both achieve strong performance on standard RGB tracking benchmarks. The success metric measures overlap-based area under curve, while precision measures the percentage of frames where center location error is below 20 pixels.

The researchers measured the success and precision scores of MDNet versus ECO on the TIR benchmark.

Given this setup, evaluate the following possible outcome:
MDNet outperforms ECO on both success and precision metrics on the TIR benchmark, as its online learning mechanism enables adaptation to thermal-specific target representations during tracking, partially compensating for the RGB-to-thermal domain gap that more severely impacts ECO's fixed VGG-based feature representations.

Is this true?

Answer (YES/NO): NO